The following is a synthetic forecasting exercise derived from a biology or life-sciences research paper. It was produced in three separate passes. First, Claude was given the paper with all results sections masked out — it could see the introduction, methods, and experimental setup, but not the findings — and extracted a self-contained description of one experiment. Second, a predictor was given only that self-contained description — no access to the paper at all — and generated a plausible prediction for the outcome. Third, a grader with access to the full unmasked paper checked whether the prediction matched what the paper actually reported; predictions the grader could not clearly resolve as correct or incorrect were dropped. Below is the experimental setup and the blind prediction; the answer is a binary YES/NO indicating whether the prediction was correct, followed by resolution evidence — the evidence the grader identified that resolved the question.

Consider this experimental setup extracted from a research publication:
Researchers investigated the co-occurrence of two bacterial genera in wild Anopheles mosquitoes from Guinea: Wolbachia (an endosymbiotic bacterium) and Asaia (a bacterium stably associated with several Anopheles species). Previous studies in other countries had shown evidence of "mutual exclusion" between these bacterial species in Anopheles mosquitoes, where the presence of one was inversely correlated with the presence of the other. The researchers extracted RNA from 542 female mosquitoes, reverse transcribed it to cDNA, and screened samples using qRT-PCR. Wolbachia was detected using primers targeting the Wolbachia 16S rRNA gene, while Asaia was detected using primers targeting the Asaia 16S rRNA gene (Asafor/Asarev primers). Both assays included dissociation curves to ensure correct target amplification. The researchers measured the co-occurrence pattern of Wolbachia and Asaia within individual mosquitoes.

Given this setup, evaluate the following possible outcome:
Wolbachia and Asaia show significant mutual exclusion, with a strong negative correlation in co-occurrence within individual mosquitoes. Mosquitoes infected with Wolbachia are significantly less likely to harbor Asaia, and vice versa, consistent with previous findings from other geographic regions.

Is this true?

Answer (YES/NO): NO